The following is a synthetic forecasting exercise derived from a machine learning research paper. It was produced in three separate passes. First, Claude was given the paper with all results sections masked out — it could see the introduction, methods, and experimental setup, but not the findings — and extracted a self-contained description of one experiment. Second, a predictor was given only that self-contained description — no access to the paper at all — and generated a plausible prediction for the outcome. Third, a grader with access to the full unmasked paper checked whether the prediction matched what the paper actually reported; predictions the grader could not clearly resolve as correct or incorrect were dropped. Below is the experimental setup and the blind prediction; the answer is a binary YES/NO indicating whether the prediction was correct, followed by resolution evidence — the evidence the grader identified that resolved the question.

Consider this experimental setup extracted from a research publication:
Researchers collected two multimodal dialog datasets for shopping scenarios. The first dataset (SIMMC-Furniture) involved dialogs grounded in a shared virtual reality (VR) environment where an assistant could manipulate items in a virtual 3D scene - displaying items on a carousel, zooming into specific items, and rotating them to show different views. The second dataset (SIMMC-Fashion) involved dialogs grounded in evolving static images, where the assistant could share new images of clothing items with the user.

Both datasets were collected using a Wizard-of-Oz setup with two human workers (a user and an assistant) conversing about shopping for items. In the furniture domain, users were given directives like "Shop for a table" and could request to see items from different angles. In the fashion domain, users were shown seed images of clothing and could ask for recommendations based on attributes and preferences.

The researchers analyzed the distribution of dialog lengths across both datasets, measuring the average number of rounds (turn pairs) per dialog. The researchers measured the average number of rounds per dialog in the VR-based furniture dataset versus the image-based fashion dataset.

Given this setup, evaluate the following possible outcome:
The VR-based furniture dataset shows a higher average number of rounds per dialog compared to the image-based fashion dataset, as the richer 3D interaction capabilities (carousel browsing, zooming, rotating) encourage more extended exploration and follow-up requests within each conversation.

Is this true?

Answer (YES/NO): YES